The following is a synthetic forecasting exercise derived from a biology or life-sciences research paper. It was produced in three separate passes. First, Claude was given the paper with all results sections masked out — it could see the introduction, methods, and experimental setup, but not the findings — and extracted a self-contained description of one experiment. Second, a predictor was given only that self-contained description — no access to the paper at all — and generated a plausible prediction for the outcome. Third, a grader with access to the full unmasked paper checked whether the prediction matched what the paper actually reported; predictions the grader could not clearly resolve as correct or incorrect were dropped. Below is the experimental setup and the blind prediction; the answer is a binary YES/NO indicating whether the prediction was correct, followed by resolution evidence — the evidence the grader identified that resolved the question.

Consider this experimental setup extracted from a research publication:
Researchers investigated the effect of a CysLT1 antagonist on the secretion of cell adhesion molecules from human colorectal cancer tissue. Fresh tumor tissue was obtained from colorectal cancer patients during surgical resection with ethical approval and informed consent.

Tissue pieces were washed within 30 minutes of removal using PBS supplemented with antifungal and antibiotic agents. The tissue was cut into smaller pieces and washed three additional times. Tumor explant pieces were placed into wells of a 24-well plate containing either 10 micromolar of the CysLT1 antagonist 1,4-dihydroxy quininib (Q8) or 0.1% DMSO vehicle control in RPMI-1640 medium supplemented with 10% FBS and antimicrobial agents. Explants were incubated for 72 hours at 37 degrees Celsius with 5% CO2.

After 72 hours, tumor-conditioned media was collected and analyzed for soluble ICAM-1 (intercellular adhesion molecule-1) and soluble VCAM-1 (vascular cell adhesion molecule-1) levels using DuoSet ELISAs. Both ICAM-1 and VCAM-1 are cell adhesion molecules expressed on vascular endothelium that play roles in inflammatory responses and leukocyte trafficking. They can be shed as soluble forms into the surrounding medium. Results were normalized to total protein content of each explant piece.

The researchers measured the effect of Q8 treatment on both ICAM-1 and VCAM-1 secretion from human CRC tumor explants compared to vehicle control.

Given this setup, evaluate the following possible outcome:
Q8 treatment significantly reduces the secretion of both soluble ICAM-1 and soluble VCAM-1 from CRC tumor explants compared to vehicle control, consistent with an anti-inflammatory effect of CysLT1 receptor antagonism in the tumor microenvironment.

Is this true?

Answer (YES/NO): NO